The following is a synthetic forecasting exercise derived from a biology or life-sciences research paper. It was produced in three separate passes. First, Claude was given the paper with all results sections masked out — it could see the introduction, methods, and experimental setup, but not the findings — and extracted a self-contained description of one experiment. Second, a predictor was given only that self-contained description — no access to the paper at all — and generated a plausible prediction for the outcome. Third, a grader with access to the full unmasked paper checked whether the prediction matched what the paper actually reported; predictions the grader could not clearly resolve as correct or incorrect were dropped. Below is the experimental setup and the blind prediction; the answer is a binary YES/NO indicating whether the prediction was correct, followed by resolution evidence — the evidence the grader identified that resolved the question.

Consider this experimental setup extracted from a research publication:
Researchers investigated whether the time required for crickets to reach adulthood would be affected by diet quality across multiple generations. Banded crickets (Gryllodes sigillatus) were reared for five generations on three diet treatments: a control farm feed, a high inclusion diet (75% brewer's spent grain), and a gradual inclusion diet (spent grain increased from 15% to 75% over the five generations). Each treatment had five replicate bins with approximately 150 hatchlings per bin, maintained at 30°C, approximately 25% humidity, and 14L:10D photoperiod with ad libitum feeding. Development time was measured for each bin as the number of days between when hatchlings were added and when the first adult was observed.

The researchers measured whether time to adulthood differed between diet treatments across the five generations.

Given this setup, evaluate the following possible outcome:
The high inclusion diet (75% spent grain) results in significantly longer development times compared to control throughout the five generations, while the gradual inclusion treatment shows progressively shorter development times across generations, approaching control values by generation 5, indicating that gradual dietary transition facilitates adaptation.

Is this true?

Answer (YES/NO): NO